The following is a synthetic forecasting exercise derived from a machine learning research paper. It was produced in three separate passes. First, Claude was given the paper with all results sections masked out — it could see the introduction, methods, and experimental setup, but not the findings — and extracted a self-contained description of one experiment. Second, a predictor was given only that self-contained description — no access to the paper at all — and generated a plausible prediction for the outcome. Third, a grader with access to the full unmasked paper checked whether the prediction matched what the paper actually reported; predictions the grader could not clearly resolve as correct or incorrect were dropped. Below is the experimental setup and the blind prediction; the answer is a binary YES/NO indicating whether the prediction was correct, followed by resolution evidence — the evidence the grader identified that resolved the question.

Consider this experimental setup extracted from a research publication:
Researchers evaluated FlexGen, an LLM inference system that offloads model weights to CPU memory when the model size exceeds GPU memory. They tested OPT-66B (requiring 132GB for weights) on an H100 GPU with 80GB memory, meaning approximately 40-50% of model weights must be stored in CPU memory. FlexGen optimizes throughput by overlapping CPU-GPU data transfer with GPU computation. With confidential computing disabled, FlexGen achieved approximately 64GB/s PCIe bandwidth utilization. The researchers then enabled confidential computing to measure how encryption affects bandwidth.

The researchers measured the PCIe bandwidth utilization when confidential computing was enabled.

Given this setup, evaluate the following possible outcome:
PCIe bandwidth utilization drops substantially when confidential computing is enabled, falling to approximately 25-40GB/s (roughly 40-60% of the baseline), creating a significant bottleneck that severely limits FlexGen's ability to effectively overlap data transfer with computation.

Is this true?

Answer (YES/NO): NO